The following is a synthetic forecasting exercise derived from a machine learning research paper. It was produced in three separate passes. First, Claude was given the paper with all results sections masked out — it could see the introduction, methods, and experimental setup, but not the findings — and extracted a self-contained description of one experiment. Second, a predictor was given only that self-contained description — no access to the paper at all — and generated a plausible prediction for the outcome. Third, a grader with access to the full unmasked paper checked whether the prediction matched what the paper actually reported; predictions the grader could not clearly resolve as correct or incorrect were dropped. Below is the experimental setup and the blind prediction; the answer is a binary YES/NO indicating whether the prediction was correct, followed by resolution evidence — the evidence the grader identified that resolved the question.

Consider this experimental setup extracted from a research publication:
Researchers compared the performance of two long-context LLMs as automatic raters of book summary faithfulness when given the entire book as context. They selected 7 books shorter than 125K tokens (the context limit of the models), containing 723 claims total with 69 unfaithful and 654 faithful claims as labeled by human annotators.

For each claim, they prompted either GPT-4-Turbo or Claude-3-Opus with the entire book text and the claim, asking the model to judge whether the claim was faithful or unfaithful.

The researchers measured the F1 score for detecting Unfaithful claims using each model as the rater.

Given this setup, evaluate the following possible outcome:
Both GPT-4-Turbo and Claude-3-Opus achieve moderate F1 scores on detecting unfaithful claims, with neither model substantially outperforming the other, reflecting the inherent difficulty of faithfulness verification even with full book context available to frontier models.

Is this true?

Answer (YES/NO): NO